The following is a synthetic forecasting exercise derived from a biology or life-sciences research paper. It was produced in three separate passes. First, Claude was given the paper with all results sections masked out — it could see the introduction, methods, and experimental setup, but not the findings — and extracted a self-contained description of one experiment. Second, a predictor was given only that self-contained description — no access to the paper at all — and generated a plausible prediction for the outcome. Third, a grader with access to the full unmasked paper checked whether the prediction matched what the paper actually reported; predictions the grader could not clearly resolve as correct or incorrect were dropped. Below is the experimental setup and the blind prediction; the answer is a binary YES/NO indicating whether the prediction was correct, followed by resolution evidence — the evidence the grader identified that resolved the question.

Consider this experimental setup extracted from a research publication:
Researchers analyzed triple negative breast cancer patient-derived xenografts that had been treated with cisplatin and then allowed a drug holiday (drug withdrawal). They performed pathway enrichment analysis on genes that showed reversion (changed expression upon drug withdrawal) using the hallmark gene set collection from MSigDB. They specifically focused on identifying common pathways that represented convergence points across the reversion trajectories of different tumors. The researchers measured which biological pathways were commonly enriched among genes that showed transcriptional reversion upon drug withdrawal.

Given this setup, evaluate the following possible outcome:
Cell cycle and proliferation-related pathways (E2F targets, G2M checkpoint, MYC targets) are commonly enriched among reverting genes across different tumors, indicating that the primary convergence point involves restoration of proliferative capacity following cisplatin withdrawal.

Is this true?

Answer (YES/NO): NO